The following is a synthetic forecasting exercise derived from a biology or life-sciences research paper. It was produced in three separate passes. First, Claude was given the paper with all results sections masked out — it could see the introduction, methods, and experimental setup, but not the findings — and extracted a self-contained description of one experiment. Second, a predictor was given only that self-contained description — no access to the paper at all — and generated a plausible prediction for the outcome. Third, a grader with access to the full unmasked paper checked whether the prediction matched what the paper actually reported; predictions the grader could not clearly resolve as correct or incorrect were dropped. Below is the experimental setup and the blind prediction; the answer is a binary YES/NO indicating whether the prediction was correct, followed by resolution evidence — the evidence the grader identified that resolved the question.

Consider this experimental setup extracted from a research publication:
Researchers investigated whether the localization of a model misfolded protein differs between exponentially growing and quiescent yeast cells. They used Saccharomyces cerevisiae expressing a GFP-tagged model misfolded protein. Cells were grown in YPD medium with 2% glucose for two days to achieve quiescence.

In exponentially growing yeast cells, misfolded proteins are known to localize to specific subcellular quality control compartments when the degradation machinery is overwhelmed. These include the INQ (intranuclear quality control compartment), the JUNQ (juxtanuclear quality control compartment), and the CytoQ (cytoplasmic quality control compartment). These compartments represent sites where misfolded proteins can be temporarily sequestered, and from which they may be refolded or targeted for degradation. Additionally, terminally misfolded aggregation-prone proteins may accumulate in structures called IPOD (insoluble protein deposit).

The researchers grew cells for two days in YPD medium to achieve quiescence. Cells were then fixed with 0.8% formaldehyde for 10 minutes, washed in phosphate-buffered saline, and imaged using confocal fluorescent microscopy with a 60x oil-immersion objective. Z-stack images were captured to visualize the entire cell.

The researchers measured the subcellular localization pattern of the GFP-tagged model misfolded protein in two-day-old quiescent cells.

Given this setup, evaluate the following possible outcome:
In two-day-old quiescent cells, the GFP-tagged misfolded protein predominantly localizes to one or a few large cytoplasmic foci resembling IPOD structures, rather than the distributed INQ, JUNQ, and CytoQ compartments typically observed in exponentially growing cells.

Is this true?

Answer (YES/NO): NO